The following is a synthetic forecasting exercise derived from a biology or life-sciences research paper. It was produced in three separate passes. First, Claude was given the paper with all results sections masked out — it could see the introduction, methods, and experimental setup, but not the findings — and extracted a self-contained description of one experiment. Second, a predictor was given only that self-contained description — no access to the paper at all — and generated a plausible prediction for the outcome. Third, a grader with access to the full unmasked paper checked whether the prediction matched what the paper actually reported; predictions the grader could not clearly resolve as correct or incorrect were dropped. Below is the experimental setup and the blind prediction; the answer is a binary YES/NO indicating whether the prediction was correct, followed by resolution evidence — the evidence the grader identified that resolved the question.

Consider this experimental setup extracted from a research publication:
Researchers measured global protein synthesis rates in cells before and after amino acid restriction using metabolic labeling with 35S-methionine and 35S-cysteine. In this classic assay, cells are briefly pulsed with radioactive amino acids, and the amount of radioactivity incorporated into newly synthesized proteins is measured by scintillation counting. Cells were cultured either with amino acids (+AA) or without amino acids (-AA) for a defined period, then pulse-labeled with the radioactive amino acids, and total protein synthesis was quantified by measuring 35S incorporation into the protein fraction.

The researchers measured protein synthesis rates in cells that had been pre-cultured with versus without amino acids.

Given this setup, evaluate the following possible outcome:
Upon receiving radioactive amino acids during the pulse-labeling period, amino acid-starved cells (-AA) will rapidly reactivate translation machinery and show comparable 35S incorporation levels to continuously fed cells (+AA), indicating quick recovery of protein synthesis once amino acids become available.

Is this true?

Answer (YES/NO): NO